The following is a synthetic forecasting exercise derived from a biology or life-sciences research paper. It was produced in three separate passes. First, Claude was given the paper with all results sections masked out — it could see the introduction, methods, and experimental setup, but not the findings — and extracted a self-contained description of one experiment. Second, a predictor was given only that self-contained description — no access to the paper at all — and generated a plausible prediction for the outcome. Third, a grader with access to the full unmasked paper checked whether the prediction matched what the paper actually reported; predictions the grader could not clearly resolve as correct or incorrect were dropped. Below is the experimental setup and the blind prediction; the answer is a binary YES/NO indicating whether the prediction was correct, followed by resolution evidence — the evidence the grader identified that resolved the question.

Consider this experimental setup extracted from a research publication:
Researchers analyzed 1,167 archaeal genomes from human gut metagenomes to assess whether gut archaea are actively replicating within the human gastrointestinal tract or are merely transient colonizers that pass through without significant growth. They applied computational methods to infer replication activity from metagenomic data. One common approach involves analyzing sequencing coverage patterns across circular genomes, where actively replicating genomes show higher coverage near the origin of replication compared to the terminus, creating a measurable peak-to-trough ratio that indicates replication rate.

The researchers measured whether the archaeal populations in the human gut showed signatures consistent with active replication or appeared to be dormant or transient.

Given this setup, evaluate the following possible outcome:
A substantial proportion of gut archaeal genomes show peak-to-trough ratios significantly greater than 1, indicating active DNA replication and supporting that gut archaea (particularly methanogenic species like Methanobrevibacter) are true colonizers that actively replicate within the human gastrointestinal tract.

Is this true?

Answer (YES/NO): YES